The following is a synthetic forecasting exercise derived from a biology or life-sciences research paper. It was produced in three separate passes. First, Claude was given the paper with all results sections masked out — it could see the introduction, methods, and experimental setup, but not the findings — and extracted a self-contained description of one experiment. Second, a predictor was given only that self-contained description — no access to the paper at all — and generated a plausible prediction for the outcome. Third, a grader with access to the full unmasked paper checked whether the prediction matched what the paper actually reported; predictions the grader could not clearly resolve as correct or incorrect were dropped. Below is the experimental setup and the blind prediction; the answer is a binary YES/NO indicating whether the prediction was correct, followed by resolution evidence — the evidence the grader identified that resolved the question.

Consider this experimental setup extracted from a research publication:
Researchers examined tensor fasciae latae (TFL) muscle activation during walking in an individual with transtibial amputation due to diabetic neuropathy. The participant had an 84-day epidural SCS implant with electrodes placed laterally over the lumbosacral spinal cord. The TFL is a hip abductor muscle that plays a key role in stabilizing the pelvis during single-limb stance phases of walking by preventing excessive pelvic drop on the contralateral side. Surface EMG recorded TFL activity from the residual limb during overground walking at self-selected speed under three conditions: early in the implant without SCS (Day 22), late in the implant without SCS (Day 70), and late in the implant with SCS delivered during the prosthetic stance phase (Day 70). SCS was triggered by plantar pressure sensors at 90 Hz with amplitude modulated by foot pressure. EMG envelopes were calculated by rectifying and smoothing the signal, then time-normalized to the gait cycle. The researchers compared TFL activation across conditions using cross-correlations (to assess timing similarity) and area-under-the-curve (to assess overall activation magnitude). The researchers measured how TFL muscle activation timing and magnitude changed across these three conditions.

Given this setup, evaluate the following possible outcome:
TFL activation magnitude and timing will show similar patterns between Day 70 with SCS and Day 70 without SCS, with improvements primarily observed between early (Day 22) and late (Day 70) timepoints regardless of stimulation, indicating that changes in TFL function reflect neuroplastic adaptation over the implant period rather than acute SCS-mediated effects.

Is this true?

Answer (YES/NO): YES